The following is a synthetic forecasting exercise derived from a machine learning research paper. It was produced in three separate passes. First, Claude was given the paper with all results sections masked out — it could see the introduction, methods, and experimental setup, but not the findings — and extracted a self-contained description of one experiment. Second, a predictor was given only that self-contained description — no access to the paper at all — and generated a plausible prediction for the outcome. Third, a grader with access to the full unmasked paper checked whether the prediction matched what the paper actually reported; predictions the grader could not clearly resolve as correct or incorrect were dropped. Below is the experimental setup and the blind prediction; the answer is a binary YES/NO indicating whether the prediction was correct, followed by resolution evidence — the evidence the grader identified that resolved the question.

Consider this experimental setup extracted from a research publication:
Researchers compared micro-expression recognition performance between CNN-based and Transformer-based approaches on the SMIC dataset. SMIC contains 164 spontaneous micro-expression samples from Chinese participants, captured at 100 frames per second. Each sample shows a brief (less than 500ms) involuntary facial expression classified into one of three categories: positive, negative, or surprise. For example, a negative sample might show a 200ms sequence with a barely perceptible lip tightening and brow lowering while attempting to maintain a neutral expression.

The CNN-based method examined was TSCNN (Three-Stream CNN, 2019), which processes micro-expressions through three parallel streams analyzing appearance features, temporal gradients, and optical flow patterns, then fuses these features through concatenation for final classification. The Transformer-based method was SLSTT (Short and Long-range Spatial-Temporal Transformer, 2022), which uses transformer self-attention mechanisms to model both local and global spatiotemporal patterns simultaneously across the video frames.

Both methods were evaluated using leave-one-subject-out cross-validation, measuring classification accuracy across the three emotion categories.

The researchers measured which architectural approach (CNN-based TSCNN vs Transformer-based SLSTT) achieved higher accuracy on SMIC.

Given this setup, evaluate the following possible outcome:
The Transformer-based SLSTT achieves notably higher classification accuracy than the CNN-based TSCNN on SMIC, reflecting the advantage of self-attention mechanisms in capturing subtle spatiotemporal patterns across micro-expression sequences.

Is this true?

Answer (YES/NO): YES